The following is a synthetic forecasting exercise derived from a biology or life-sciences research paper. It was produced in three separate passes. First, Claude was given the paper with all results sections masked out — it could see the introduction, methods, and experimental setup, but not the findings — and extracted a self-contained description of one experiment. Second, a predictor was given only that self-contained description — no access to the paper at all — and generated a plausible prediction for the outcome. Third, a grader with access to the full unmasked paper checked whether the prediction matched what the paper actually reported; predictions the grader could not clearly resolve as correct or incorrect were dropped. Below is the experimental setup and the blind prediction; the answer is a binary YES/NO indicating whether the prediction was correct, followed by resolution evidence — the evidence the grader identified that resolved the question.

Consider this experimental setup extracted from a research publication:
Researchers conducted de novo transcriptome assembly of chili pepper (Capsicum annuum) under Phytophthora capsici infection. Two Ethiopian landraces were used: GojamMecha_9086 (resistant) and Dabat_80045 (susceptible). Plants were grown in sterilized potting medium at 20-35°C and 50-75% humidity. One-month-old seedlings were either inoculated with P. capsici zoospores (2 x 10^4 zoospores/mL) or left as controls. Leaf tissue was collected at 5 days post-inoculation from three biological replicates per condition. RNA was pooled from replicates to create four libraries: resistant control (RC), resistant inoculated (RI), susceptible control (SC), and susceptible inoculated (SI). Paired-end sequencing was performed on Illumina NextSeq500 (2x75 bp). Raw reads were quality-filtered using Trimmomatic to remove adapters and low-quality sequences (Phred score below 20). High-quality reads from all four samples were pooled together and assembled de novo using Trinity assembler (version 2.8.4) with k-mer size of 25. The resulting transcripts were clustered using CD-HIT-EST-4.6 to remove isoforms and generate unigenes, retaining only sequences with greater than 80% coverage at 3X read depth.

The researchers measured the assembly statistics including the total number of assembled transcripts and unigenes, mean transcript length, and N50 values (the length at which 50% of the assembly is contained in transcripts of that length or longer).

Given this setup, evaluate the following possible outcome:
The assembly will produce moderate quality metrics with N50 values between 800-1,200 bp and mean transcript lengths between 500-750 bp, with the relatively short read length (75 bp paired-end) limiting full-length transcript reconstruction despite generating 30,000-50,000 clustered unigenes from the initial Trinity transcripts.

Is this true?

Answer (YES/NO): NO